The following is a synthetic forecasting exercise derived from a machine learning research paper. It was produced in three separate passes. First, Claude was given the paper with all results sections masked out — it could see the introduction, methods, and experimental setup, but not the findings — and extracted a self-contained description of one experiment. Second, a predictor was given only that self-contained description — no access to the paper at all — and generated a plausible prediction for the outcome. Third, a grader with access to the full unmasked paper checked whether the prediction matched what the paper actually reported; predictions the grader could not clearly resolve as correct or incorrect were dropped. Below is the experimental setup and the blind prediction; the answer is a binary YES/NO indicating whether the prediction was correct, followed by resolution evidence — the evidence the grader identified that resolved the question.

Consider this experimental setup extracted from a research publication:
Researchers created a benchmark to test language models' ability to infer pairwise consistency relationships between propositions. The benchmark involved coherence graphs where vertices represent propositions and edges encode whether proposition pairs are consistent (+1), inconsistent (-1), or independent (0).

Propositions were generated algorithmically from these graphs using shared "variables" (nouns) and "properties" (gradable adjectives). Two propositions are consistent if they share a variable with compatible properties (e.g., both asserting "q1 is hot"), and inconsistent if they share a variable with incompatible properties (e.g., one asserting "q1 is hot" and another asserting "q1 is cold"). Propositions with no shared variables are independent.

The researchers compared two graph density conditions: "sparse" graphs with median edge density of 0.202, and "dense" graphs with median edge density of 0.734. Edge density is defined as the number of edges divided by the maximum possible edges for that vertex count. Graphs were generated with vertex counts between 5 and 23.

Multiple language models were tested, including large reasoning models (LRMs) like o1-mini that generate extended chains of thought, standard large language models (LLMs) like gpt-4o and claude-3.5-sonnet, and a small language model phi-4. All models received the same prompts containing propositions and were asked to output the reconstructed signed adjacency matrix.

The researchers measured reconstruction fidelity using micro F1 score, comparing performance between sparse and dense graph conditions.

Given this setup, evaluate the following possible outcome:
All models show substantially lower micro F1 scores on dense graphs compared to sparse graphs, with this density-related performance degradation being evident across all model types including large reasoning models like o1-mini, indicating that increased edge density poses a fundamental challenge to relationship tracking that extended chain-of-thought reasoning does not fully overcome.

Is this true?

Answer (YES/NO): YES